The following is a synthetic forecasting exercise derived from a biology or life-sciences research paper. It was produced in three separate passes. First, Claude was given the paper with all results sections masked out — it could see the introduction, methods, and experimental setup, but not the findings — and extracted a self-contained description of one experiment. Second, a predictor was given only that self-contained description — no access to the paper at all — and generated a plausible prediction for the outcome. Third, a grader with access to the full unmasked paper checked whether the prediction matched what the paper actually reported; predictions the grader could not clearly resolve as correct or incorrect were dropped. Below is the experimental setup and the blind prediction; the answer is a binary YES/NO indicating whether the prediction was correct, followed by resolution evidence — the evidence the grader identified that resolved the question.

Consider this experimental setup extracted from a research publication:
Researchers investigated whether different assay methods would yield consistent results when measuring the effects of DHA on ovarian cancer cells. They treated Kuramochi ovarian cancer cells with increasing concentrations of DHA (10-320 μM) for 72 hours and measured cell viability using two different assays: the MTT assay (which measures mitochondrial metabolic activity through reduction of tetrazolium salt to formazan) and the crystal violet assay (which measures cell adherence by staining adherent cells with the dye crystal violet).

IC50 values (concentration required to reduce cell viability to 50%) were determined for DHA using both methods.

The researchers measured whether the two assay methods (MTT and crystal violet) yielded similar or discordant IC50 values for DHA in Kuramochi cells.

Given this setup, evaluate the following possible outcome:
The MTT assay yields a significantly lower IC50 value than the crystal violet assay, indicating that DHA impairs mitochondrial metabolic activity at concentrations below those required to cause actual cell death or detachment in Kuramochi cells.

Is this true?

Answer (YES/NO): NO